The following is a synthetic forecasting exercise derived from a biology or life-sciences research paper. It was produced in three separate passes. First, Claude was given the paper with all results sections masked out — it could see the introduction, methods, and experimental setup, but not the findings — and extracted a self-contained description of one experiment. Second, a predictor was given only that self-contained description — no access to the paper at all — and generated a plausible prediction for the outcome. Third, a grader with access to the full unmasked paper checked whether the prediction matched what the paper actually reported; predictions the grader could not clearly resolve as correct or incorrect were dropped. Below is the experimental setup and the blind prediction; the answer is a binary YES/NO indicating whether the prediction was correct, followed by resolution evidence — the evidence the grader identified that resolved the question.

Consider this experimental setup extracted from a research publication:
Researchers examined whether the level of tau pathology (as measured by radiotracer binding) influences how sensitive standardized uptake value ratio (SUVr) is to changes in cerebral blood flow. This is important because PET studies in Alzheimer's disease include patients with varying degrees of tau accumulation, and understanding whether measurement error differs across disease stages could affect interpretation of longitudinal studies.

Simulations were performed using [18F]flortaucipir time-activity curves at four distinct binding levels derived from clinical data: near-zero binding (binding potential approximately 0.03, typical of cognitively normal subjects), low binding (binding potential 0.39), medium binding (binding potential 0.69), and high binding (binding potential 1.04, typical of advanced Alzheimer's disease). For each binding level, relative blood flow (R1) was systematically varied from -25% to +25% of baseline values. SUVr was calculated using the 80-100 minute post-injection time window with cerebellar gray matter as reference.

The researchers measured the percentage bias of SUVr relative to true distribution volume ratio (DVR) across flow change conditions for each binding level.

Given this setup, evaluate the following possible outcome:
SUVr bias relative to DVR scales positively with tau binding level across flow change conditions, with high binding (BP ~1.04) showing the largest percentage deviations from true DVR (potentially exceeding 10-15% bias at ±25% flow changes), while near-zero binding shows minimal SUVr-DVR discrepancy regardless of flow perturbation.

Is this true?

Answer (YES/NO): NO